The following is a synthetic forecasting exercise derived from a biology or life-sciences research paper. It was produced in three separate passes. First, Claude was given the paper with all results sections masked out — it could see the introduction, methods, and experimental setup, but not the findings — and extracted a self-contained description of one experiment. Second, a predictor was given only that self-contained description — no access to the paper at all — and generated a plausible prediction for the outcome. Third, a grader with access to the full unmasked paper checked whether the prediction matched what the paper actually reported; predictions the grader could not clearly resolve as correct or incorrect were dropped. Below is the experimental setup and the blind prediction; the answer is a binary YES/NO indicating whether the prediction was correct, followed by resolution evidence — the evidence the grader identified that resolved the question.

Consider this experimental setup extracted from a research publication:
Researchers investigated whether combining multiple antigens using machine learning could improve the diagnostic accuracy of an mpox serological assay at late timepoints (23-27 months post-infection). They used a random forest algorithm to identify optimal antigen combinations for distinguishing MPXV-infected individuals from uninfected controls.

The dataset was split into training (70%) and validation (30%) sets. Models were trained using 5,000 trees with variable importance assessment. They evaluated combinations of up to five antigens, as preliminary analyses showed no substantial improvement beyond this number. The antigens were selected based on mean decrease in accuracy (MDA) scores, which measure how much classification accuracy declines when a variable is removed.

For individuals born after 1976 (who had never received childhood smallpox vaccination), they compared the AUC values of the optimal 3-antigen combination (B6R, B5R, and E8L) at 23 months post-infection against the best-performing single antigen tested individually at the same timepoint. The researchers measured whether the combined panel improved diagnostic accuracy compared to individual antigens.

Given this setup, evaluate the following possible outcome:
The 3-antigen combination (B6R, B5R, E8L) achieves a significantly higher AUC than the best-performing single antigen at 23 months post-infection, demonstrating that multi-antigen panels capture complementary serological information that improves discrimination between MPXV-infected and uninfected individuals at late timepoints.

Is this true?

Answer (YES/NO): NO